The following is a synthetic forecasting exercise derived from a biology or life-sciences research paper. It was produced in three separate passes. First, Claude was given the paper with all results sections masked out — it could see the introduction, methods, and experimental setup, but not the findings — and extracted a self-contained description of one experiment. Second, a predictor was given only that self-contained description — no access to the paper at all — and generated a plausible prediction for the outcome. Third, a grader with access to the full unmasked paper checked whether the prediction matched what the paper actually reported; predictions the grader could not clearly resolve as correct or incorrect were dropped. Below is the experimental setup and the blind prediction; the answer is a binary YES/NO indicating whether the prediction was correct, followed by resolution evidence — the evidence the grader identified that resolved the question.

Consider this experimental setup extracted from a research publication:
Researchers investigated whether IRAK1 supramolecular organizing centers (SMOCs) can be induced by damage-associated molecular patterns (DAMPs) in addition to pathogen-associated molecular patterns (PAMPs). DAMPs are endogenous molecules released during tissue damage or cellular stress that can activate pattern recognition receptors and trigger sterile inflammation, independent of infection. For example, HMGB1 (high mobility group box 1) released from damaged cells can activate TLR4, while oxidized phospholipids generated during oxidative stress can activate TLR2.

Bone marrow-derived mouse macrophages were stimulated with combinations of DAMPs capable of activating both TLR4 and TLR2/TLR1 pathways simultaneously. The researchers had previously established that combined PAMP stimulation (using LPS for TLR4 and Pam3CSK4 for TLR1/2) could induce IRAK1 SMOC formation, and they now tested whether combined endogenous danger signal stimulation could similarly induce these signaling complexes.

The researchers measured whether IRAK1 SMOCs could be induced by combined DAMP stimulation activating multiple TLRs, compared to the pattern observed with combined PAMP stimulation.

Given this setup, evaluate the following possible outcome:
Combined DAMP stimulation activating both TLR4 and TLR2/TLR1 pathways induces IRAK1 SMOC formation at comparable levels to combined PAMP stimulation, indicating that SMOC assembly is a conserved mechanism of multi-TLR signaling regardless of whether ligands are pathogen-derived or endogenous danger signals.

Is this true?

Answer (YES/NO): NO